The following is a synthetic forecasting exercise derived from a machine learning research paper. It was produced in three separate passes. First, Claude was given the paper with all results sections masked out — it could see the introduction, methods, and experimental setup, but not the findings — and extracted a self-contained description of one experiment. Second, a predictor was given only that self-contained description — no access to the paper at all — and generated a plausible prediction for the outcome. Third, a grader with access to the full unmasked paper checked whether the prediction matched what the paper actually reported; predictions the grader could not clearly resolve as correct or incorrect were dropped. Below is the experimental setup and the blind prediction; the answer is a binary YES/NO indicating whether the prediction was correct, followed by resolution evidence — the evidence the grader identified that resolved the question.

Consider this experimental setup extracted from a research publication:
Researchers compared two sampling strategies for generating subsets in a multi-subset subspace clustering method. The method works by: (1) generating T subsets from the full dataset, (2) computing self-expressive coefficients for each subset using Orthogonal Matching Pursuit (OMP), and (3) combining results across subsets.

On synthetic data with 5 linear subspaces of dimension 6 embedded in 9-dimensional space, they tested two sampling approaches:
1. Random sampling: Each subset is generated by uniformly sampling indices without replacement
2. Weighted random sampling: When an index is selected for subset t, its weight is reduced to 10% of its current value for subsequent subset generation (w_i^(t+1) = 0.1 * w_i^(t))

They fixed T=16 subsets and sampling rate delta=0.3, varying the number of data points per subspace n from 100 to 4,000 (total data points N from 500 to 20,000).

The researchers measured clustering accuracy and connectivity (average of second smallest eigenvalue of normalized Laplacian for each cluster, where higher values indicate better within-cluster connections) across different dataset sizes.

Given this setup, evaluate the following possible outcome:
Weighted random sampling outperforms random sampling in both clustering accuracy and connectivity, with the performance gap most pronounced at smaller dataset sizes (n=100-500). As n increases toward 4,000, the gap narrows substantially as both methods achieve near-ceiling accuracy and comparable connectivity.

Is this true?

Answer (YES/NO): NO